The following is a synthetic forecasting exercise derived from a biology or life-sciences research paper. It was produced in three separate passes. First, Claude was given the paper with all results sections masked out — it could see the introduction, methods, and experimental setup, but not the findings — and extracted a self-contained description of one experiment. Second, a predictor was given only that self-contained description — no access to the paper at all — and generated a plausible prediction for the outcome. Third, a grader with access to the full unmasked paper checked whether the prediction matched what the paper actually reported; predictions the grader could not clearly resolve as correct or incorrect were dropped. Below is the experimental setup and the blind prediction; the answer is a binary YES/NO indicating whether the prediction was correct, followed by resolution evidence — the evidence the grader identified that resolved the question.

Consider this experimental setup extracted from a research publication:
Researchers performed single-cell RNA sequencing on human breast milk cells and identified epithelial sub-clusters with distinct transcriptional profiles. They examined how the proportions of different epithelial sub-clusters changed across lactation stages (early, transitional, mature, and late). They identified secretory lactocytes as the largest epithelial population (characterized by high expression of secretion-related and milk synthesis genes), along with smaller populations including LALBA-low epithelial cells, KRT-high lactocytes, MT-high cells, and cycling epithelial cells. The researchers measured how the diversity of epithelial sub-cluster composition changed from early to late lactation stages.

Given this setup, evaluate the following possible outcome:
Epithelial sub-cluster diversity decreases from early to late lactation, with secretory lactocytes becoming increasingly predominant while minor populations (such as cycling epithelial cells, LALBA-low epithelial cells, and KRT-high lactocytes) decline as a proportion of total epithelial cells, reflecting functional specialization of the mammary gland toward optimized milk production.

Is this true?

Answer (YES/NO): NO